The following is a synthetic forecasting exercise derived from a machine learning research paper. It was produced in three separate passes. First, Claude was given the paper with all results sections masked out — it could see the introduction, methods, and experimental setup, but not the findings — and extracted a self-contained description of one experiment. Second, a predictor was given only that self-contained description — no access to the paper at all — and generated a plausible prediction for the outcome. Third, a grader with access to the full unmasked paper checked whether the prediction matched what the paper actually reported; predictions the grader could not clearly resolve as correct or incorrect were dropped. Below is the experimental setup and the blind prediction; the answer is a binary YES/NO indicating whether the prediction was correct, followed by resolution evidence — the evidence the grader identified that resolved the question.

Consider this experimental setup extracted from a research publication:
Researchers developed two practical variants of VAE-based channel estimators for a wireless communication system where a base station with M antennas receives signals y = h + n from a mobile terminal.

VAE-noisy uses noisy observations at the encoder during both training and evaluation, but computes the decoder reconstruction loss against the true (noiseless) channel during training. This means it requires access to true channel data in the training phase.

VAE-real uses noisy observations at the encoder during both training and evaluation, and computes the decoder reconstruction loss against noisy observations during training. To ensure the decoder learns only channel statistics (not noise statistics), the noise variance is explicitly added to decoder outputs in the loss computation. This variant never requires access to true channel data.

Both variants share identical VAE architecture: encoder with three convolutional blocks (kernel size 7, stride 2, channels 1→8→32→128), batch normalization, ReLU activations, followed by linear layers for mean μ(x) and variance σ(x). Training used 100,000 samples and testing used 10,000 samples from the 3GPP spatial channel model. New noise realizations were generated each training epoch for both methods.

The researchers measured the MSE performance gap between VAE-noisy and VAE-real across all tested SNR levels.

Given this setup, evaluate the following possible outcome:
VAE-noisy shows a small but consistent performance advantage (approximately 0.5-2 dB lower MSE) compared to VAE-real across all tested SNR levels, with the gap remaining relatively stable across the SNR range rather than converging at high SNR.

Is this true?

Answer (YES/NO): NO